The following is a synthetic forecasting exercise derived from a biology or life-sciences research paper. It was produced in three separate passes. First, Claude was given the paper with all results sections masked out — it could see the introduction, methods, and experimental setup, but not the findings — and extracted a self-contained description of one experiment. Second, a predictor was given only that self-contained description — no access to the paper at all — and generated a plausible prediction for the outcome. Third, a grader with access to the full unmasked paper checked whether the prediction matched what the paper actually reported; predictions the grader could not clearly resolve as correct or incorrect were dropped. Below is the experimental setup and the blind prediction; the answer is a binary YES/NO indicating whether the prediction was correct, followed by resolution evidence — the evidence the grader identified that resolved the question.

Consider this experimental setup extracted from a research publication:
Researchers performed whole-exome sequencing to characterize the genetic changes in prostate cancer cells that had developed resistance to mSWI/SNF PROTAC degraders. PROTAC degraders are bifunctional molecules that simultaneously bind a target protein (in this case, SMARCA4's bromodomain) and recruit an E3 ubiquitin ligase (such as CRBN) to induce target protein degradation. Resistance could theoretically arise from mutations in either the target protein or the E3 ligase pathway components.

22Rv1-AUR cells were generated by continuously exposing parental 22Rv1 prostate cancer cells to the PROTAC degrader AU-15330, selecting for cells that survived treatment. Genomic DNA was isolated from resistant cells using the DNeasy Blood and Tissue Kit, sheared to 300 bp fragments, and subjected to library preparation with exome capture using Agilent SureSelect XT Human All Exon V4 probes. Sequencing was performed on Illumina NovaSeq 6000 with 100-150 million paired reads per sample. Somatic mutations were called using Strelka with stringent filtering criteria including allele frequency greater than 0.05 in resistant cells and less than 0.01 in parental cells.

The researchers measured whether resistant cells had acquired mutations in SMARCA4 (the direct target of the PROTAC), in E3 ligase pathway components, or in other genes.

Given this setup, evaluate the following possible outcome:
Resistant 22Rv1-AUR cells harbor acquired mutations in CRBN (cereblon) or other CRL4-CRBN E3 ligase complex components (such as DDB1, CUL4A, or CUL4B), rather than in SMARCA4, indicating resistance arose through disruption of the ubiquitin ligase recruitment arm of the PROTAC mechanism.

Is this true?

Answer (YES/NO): NO